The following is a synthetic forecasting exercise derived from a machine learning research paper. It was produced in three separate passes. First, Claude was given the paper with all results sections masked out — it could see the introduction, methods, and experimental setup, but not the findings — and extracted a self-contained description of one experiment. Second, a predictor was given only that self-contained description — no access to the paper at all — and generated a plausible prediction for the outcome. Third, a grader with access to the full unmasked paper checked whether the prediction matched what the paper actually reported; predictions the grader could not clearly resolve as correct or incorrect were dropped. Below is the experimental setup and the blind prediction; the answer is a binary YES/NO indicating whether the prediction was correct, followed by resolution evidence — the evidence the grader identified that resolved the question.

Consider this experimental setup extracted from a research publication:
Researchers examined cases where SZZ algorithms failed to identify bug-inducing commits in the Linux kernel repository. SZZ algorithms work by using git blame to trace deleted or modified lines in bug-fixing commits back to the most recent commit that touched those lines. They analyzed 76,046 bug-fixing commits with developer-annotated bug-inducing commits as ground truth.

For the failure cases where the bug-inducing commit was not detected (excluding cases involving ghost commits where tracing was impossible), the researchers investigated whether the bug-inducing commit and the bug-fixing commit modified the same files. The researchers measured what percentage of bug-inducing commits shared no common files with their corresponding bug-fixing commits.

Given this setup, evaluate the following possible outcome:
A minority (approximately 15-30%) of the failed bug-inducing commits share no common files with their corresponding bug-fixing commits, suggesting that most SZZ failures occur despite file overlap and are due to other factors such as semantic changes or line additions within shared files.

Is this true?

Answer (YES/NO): NO